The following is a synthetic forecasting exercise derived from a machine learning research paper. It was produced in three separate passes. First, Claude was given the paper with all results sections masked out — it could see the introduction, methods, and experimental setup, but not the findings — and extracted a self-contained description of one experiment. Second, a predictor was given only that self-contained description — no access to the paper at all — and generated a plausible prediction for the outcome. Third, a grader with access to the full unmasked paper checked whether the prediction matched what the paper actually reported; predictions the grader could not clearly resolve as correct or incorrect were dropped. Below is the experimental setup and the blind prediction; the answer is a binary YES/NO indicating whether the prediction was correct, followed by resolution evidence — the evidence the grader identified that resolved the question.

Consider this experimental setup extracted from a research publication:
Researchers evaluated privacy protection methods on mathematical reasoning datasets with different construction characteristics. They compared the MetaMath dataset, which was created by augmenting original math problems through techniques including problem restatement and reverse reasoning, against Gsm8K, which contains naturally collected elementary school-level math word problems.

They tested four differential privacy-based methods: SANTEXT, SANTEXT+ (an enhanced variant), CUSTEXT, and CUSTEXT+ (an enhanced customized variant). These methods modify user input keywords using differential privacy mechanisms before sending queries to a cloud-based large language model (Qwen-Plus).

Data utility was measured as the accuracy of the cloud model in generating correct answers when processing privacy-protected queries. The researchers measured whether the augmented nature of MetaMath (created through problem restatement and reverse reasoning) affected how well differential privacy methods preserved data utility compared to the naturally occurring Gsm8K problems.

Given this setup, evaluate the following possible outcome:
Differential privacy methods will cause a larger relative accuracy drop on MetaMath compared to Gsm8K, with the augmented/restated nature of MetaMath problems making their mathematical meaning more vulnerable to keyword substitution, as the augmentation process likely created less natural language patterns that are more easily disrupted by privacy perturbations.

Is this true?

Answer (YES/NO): NO